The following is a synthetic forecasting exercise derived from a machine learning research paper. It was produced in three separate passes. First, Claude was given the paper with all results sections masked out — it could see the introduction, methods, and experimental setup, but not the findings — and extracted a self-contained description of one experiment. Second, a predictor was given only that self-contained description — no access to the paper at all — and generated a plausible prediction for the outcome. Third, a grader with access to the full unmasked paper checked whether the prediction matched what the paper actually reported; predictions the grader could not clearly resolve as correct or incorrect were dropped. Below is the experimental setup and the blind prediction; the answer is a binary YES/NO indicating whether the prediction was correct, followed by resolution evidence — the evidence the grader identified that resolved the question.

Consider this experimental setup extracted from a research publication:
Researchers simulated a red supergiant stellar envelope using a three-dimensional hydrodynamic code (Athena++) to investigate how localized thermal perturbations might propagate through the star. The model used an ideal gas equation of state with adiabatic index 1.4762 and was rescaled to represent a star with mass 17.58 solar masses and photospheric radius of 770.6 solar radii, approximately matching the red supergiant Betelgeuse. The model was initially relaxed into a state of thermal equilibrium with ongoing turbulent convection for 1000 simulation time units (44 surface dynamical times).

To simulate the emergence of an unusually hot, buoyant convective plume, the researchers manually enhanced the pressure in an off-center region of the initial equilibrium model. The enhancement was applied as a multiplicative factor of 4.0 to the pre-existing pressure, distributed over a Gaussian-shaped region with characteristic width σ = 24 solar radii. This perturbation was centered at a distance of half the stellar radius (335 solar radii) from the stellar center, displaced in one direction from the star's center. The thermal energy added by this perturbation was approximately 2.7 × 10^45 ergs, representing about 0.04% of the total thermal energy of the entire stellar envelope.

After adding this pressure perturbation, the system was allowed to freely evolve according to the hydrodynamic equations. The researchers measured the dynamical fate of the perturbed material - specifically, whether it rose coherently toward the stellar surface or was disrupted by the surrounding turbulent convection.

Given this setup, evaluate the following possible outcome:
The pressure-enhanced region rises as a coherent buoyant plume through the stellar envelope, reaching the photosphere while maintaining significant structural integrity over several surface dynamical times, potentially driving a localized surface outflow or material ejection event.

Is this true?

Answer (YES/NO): YES